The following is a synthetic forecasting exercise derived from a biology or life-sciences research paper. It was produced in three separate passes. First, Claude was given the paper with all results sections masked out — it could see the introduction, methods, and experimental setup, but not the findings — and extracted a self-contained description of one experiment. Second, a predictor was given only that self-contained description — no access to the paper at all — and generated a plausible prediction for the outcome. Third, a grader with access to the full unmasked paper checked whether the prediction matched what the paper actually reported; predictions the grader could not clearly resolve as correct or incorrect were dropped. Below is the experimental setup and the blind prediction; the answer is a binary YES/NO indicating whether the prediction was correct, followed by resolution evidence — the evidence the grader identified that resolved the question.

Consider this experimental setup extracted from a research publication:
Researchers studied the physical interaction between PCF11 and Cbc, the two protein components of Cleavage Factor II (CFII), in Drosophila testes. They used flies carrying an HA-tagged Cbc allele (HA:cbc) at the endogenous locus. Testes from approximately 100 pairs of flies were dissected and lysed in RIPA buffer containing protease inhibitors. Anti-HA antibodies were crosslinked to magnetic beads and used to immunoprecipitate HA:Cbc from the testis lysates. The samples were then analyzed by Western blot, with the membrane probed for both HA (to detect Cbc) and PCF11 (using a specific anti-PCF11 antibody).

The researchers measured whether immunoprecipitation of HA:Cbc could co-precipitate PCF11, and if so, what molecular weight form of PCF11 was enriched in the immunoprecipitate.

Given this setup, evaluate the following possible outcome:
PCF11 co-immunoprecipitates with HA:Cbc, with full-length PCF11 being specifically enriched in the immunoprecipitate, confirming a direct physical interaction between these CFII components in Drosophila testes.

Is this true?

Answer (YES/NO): YES